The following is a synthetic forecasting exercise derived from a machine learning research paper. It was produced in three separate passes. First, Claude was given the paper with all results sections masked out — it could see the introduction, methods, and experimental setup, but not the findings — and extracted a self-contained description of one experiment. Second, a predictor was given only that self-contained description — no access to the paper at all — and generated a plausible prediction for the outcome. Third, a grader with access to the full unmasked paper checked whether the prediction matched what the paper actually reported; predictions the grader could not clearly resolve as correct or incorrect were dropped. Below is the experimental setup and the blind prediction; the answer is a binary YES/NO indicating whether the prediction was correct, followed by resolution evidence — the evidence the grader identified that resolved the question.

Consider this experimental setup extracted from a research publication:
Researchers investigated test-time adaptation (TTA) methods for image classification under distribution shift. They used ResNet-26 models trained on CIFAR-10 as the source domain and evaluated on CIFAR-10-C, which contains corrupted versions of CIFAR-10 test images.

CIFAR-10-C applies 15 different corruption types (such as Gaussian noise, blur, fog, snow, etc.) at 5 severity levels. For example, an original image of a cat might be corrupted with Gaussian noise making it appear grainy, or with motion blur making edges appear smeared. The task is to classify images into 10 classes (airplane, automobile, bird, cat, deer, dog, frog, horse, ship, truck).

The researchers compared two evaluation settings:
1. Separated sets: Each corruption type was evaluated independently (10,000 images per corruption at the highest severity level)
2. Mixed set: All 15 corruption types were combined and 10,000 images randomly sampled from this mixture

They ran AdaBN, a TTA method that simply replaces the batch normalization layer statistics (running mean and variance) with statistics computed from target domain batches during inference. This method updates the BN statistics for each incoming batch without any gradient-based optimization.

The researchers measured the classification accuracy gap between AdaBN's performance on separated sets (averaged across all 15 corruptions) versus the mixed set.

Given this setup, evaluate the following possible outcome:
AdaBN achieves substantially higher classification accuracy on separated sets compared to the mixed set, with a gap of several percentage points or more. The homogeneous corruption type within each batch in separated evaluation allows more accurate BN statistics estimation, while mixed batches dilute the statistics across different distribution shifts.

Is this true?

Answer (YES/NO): YES